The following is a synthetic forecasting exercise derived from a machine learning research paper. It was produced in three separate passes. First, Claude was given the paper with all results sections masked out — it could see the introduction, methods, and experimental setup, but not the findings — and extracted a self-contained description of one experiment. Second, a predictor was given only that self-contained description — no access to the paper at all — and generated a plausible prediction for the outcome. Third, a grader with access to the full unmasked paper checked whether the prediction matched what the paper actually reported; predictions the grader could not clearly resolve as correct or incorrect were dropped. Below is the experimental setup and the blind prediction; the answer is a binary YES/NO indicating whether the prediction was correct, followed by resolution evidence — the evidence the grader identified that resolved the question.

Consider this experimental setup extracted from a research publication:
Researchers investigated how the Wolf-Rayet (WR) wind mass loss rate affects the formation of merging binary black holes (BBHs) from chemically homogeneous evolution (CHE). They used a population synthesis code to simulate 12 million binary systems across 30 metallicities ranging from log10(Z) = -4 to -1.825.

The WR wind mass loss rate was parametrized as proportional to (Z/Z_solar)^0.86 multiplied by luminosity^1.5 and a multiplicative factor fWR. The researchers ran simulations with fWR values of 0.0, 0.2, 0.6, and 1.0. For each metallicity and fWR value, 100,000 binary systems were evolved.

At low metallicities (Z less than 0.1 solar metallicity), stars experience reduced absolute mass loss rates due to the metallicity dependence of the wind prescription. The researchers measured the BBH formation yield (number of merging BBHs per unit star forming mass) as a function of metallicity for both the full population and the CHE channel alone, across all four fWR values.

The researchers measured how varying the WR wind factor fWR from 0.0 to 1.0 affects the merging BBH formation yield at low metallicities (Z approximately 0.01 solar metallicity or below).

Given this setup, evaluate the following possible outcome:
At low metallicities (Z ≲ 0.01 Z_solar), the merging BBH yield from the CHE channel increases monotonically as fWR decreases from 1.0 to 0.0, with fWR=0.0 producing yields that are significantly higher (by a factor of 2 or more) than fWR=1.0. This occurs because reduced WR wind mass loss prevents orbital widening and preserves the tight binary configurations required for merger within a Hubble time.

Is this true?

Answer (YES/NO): NO